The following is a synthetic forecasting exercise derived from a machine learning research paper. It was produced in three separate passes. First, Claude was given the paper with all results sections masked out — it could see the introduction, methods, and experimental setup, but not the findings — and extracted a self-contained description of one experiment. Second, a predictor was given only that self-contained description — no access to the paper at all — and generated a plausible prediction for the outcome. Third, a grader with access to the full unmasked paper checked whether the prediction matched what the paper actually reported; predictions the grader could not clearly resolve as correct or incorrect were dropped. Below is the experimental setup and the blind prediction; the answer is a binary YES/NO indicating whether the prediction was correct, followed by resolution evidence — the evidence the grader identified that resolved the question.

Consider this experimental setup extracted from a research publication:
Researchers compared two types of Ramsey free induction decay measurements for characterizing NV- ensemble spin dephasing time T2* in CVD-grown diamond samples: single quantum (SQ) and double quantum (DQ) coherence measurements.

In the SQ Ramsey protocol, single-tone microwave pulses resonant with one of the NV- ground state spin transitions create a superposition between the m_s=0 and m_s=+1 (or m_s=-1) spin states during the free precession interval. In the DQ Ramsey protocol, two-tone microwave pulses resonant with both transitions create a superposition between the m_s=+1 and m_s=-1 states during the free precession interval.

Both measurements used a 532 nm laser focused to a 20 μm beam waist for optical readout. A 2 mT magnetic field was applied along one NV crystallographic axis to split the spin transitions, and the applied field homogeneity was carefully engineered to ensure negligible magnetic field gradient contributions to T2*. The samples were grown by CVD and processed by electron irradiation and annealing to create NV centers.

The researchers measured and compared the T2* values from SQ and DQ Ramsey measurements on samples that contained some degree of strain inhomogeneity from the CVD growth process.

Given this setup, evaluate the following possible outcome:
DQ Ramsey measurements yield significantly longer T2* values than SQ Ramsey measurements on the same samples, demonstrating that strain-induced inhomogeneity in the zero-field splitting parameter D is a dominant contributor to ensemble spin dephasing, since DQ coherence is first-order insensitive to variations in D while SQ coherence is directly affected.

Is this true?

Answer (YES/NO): NO